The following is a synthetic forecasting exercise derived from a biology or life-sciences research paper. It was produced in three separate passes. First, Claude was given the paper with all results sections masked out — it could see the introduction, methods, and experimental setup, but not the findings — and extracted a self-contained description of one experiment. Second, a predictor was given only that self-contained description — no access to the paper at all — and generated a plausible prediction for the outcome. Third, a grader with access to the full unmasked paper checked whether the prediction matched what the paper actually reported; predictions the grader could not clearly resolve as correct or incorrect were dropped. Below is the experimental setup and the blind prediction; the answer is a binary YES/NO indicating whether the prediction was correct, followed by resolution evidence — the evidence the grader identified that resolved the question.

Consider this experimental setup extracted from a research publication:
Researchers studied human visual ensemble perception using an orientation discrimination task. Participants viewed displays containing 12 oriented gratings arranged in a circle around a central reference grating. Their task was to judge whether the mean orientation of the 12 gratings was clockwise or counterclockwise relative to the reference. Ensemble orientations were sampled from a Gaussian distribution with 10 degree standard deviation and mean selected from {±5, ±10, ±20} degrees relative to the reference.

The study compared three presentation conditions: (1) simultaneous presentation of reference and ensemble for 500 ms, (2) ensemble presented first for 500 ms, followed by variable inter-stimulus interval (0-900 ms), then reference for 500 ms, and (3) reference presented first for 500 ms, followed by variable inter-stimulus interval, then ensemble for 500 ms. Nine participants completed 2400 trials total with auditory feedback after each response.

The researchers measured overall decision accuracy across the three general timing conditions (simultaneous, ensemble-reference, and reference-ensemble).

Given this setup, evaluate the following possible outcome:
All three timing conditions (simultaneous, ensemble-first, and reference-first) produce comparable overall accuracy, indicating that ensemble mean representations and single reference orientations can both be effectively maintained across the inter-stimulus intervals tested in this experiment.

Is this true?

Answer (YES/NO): NO